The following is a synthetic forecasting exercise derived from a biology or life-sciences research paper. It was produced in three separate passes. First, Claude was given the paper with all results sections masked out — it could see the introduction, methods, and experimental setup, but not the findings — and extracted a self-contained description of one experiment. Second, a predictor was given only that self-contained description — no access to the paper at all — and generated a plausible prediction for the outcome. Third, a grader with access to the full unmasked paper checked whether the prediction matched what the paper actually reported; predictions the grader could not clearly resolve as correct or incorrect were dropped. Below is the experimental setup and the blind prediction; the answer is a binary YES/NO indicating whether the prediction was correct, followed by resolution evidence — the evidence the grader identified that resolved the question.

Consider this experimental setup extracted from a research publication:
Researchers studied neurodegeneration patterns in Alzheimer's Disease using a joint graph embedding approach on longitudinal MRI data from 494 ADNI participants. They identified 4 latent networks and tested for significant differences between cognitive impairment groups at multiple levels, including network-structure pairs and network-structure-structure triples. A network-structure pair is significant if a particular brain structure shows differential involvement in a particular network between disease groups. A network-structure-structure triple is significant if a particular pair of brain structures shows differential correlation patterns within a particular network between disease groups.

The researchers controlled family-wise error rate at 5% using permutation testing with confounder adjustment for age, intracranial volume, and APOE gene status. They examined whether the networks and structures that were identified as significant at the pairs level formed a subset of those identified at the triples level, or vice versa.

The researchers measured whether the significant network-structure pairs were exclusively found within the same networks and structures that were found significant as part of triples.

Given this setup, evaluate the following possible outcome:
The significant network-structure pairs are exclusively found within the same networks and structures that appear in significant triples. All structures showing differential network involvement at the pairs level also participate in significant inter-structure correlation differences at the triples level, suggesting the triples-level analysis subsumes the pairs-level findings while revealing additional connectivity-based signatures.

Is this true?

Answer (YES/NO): NO